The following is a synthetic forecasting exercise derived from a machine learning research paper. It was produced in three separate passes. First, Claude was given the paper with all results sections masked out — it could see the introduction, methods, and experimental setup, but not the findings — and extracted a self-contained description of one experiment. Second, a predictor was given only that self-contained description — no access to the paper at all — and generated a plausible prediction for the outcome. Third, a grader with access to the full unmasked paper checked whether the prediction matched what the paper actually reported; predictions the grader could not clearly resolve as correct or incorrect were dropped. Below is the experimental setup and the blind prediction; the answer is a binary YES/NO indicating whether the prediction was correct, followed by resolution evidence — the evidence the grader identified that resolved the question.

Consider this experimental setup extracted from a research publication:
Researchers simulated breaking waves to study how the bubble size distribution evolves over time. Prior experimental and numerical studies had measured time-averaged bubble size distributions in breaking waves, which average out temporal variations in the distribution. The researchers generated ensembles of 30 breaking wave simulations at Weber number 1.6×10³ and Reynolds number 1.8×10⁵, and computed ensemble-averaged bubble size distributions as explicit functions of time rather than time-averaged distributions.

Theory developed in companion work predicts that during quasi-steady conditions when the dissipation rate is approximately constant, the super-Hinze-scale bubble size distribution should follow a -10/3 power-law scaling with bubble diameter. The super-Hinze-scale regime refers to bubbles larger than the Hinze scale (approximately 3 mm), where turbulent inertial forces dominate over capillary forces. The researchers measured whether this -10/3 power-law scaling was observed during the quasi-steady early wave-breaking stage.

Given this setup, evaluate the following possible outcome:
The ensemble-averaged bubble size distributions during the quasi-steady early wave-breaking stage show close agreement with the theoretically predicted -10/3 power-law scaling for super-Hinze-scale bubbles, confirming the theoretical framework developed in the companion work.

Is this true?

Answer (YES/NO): YES